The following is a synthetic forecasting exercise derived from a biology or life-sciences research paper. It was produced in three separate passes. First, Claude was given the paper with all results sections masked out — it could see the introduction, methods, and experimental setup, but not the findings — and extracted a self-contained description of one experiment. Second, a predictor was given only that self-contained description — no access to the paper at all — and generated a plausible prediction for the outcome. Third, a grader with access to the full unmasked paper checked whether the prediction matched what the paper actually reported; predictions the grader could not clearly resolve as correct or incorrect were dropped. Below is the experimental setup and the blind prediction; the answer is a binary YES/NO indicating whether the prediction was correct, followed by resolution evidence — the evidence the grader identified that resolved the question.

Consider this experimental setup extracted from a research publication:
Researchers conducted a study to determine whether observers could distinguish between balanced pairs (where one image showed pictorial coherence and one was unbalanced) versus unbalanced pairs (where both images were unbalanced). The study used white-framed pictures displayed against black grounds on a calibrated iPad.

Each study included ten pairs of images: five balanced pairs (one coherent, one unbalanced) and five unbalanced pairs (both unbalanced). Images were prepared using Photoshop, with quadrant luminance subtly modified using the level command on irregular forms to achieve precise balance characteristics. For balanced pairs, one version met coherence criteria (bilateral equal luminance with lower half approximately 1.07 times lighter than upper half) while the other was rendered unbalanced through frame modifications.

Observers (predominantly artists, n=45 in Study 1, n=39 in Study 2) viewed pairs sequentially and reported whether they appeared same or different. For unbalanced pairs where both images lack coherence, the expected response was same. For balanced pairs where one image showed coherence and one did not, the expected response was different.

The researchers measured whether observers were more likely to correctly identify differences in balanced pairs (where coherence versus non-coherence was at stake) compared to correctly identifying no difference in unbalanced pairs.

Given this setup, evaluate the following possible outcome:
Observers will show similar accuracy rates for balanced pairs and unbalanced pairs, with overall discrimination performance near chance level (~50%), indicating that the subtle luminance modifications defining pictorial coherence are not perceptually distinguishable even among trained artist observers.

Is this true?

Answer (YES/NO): NO